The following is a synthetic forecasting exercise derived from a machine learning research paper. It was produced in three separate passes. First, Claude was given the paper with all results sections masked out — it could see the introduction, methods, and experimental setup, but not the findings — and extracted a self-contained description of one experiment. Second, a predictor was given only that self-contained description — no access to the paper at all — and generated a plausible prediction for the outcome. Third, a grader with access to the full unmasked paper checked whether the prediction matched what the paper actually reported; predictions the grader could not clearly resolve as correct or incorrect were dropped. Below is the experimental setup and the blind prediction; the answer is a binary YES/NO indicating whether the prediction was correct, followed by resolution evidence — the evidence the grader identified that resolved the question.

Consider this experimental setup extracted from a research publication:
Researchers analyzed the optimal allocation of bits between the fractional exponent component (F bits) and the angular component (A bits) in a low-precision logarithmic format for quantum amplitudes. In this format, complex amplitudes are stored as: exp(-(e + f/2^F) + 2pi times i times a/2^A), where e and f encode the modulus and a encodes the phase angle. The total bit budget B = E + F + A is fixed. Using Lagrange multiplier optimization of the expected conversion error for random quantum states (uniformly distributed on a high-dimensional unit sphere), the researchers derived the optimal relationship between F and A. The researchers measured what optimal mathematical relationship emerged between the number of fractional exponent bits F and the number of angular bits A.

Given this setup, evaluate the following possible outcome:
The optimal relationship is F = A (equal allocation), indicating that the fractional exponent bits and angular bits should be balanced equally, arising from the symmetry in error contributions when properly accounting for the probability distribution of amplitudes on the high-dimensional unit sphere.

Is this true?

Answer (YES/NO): NO